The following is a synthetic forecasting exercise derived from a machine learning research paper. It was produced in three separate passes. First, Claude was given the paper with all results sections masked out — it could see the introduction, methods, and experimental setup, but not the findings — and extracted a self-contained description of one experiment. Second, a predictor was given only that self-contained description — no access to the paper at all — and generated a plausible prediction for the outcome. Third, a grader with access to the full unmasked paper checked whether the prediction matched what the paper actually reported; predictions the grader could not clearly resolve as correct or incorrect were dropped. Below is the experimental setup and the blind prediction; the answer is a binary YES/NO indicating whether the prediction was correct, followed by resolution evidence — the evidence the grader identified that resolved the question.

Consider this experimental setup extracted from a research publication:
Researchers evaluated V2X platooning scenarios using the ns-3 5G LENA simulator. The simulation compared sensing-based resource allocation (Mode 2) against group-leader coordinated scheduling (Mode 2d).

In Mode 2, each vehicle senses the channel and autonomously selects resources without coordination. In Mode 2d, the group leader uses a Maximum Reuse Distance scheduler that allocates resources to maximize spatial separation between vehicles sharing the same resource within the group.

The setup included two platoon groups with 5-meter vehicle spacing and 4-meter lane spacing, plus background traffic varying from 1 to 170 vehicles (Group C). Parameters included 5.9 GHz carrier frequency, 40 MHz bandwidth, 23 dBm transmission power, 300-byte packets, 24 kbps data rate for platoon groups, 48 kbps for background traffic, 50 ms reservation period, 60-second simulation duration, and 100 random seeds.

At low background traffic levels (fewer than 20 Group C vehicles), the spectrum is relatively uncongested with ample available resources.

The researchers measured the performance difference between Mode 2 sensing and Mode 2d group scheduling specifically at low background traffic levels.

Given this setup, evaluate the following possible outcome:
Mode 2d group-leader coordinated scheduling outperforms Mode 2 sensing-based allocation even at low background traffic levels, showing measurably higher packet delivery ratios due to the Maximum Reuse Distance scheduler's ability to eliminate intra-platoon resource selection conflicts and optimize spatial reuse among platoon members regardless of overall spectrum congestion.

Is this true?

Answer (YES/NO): YES